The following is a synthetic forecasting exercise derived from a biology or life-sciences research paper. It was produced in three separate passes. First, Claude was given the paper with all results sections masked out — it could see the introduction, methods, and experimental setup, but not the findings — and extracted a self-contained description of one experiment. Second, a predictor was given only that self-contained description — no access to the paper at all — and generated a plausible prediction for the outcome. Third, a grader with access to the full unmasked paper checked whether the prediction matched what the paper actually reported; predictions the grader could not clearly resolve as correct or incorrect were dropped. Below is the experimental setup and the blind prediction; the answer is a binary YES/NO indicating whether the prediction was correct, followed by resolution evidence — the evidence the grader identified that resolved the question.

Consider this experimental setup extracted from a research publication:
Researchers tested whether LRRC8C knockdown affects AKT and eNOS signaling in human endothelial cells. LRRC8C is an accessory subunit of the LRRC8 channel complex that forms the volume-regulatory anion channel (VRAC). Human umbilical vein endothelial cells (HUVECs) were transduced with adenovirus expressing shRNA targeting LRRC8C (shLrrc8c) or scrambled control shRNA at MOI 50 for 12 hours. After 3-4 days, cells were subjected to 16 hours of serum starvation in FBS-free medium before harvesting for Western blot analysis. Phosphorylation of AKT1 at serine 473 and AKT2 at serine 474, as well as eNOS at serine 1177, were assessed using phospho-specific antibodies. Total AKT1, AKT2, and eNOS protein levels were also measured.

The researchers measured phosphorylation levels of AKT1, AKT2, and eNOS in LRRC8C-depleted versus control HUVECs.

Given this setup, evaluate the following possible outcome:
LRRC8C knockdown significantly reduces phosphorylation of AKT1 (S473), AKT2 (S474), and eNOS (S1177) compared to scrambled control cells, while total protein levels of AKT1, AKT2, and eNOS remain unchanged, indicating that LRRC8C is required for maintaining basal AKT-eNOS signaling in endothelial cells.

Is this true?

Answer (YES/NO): YES